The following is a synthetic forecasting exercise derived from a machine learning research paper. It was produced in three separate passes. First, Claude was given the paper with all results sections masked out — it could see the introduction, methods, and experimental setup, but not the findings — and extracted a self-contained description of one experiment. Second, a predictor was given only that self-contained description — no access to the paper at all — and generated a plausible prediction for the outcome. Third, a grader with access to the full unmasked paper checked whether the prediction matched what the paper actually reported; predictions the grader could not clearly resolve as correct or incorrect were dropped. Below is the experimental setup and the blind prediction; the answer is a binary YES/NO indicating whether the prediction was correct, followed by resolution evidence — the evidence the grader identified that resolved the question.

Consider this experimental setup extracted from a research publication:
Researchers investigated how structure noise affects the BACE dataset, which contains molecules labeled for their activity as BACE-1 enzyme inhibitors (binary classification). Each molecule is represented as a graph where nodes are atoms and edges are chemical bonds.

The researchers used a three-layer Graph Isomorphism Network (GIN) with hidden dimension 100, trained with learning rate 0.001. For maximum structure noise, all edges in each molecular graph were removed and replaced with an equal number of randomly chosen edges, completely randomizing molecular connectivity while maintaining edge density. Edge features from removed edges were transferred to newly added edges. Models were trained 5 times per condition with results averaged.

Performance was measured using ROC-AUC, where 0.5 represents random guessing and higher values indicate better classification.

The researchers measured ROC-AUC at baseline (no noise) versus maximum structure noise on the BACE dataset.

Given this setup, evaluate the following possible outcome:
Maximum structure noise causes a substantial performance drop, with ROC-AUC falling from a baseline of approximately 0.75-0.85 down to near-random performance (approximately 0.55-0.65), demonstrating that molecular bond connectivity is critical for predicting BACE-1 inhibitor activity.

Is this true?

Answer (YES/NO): NO